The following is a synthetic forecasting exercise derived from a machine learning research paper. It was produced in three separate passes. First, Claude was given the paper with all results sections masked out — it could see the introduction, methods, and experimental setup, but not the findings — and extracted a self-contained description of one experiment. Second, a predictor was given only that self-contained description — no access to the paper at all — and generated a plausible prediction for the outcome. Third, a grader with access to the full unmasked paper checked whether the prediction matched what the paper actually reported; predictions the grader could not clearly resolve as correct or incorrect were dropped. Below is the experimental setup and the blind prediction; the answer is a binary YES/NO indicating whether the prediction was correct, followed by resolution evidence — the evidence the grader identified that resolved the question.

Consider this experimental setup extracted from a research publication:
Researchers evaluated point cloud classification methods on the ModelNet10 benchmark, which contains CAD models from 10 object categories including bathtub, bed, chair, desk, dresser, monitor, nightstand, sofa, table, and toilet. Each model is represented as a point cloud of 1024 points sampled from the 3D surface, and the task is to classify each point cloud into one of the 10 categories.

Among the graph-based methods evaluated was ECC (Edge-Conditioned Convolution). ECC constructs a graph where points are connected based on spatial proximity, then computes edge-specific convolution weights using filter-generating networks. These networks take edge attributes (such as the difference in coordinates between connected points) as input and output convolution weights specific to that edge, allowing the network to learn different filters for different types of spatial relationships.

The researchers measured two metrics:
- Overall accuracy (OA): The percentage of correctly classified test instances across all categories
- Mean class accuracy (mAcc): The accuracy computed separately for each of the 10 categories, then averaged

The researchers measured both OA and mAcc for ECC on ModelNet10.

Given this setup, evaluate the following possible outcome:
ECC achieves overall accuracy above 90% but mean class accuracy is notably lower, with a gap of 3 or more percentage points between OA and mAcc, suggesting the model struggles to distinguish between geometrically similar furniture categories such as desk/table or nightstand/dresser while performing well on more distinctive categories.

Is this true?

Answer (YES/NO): NO